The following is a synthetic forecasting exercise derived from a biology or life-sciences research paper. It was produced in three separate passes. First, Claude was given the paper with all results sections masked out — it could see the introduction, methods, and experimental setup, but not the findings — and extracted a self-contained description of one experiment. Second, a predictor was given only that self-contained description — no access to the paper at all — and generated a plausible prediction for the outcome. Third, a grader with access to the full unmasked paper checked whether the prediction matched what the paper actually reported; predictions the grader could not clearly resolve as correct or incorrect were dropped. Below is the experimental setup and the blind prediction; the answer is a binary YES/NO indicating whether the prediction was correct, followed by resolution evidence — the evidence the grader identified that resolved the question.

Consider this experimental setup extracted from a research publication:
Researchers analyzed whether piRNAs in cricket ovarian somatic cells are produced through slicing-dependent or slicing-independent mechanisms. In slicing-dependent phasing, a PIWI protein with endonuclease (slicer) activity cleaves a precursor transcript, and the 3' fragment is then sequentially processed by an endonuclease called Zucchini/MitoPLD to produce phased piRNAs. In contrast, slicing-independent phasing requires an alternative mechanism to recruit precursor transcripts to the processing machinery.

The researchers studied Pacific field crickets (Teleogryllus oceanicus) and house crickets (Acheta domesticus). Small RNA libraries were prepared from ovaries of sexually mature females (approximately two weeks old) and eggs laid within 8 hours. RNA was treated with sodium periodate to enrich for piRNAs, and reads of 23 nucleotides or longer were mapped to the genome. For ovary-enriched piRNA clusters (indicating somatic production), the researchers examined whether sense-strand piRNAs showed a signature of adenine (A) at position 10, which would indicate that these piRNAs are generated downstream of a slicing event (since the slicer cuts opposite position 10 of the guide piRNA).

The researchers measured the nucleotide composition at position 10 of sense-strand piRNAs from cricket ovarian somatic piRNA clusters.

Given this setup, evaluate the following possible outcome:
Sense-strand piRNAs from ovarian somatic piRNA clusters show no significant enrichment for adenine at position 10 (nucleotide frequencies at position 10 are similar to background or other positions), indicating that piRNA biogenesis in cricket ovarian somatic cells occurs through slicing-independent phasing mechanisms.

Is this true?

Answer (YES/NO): NO